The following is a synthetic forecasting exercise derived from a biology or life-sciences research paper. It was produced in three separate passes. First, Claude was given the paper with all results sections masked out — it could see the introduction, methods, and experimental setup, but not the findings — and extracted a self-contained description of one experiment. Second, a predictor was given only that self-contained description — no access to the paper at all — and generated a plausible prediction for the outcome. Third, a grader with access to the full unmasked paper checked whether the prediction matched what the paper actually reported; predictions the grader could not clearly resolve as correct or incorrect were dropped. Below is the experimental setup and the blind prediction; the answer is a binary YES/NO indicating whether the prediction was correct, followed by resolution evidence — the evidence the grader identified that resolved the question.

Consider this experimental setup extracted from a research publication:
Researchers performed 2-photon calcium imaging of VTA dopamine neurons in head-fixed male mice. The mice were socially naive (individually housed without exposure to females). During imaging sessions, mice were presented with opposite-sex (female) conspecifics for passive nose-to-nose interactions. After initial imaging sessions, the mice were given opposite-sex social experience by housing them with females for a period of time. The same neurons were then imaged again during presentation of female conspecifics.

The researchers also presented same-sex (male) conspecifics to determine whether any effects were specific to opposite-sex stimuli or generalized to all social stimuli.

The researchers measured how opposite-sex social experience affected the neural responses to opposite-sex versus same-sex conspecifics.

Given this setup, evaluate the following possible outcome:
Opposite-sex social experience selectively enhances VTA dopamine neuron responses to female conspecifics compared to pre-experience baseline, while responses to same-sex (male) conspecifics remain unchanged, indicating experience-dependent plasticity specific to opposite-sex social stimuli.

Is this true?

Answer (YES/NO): YES